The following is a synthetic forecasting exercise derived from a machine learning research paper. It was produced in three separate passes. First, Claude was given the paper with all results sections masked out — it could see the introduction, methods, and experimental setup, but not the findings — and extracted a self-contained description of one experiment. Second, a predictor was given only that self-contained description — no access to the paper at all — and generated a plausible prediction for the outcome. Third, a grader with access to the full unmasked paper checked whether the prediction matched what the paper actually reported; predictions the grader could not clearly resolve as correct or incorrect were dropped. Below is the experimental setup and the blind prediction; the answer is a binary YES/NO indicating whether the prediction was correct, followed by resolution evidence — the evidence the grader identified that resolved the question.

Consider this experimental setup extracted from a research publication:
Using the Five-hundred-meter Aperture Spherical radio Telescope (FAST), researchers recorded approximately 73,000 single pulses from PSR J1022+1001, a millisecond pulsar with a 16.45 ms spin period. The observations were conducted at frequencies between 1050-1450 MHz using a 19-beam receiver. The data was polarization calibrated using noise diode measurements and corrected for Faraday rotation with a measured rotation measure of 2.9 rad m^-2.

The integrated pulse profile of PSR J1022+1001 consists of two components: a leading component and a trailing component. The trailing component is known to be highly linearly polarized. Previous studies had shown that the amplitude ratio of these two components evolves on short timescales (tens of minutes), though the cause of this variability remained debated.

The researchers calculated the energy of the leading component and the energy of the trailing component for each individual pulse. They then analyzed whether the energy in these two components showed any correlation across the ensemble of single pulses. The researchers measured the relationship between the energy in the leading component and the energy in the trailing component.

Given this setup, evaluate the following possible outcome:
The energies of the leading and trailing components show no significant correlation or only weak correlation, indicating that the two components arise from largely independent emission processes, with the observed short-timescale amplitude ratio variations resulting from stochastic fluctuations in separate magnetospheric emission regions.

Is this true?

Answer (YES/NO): NO